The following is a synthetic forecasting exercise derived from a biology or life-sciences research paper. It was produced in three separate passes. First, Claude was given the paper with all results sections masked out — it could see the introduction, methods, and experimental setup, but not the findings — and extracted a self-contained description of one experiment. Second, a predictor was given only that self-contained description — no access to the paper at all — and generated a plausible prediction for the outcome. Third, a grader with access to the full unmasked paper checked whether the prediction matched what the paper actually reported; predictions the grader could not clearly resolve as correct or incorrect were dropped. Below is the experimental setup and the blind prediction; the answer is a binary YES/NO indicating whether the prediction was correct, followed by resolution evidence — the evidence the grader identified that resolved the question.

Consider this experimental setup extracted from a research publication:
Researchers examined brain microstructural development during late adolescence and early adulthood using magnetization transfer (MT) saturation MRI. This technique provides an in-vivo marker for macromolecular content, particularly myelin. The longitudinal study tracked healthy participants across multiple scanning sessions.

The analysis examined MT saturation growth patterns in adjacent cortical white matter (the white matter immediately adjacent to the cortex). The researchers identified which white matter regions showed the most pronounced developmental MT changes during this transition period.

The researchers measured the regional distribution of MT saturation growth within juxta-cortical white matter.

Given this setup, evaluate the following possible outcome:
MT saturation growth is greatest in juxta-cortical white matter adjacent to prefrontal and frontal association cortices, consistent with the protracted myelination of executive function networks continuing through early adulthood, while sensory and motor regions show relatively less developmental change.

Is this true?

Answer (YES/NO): NO